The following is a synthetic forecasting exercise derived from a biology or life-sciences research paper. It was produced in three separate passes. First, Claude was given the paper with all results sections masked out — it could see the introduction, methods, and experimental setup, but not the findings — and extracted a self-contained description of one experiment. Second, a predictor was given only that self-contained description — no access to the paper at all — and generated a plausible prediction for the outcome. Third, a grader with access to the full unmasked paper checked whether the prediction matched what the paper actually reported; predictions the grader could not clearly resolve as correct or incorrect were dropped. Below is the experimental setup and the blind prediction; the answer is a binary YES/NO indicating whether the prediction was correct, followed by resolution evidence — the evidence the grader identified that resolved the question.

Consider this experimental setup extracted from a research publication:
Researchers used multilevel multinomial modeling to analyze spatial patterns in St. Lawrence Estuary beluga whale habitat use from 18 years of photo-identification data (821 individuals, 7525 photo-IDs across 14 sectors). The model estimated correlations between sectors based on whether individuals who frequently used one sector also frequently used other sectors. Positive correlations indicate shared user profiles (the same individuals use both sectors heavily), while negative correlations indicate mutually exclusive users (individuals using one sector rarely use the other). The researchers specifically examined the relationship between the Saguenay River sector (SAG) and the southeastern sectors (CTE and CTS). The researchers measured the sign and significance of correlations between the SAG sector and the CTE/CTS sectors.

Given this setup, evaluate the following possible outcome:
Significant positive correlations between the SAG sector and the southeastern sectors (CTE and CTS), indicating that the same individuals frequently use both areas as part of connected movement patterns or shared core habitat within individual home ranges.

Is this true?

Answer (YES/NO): NO